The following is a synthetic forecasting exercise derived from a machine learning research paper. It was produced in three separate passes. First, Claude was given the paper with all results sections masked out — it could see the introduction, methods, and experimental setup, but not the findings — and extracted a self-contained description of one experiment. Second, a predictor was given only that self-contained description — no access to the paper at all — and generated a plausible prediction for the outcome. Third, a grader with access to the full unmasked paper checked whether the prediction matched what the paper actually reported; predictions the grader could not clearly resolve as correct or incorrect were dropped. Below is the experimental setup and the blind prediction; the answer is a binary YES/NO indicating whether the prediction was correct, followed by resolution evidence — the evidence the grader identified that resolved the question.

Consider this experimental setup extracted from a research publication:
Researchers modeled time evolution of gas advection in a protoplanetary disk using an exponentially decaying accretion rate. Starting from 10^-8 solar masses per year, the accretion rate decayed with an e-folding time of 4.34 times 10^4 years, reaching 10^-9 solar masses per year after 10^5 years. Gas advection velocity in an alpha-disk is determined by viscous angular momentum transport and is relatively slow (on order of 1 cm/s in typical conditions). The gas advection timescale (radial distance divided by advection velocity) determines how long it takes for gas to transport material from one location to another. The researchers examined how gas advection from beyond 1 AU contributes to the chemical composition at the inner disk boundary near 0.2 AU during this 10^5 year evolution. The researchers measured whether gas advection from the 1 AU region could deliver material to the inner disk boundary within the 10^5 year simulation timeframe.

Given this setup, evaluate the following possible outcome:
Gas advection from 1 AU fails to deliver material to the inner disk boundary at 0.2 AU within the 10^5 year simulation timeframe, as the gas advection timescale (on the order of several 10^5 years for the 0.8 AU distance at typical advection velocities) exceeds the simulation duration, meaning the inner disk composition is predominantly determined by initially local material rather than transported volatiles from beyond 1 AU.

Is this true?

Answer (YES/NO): YES